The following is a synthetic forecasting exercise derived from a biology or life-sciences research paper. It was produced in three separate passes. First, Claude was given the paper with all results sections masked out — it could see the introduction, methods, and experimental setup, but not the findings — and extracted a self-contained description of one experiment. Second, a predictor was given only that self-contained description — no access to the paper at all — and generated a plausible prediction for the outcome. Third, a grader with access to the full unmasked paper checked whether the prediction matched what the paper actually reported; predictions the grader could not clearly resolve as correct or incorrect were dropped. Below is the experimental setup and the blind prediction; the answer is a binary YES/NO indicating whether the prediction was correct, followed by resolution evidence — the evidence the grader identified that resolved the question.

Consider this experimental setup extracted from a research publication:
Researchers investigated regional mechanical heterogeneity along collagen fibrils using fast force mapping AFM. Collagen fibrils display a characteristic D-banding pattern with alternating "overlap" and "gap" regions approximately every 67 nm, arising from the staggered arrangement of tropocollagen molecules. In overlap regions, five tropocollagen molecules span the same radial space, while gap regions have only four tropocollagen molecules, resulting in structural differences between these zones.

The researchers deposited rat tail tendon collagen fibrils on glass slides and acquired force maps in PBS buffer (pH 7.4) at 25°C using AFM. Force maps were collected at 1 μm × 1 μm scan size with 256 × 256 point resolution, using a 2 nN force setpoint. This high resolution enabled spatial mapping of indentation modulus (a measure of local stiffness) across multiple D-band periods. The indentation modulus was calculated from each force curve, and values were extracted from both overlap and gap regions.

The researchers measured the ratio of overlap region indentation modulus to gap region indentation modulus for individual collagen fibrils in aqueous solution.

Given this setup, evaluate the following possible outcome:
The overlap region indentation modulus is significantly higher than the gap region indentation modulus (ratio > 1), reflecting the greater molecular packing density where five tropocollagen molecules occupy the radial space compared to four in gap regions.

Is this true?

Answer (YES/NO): YES